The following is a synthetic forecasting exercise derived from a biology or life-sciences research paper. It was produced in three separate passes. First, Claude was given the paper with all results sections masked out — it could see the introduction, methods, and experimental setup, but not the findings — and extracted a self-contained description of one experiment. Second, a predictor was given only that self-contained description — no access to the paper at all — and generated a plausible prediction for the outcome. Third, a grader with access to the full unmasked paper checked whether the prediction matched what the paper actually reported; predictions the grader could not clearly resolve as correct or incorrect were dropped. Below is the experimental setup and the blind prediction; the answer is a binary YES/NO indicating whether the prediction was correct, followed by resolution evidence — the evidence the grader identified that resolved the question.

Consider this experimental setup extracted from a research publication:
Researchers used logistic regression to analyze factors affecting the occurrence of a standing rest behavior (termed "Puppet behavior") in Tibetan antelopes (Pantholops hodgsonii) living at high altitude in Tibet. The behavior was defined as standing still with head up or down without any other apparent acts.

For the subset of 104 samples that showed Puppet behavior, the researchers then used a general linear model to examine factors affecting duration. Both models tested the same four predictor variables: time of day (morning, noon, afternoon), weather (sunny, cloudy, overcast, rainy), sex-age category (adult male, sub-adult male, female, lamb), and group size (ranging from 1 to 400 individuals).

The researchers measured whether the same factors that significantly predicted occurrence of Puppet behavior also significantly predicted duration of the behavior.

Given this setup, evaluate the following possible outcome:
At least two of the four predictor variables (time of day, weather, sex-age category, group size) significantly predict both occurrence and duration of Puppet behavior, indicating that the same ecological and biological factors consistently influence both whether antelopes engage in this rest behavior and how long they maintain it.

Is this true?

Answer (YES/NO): NO